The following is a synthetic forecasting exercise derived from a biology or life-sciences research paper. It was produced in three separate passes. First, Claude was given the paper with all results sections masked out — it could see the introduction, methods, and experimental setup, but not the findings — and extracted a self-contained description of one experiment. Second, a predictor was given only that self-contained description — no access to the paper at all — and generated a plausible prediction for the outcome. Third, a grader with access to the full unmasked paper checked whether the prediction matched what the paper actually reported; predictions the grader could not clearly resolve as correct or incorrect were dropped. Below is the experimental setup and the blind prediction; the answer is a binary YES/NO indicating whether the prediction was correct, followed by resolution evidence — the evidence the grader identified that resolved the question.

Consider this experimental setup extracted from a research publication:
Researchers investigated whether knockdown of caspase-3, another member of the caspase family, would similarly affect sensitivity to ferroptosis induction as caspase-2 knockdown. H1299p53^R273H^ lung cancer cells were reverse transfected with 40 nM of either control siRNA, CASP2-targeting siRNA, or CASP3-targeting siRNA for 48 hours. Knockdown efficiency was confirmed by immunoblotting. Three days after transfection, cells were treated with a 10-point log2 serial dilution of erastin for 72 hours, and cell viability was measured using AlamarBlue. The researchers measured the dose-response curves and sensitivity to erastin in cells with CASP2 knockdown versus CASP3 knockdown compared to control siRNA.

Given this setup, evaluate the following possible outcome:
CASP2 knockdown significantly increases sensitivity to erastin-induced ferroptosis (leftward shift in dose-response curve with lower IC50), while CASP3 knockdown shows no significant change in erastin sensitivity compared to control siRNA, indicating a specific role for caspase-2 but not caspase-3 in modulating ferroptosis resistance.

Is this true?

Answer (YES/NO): YES